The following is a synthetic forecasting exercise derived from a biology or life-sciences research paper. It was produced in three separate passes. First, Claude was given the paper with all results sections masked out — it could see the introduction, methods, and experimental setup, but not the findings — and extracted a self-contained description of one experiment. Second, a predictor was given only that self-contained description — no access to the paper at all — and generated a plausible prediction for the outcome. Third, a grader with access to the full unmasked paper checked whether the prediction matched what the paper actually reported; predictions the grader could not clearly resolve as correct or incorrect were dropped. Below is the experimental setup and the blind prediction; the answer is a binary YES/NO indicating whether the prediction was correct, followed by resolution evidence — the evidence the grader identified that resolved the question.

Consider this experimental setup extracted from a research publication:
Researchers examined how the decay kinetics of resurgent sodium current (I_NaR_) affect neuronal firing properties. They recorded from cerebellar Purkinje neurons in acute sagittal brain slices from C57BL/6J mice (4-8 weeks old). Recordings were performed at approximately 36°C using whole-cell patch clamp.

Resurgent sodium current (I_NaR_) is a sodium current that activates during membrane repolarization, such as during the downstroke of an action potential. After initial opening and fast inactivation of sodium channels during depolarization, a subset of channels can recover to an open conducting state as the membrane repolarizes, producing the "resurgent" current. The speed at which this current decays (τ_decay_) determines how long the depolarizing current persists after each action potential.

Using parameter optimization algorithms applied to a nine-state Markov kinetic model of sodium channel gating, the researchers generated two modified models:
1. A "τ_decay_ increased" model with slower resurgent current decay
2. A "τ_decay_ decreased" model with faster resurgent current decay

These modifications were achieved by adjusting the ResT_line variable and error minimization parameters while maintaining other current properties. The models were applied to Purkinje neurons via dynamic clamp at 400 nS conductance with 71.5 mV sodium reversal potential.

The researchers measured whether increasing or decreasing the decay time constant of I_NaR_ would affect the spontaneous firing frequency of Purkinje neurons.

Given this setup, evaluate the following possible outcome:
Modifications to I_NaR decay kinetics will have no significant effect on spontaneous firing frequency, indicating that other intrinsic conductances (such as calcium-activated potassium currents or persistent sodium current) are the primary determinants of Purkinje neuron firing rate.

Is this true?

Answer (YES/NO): YES